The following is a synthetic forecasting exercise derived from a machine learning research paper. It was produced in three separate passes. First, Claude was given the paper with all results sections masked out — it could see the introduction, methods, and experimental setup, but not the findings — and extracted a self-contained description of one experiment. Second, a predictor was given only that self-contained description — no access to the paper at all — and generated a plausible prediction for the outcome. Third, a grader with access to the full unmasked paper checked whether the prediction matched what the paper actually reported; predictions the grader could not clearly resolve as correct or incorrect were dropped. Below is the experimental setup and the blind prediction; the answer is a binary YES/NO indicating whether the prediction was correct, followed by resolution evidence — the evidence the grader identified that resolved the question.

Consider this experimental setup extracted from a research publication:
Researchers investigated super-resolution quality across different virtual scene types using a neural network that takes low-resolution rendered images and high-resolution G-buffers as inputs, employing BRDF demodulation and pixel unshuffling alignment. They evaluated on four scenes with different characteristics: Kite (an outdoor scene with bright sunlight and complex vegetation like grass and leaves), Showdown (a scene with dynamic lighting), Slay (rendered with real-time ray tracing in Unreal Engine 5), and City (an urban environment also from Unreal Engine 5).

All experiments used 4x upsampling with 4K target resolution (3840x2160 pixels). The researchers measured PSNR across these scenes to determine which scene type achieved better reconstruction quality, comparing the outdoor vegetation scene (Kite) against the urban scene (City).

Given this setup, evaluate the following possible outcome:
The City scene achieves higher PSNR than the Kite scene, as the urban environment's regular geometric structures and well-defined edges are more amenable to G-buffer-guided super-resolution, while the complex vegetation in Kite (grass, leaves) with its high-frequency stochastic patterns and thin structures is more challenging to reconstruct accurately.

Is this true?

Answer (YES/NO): NO